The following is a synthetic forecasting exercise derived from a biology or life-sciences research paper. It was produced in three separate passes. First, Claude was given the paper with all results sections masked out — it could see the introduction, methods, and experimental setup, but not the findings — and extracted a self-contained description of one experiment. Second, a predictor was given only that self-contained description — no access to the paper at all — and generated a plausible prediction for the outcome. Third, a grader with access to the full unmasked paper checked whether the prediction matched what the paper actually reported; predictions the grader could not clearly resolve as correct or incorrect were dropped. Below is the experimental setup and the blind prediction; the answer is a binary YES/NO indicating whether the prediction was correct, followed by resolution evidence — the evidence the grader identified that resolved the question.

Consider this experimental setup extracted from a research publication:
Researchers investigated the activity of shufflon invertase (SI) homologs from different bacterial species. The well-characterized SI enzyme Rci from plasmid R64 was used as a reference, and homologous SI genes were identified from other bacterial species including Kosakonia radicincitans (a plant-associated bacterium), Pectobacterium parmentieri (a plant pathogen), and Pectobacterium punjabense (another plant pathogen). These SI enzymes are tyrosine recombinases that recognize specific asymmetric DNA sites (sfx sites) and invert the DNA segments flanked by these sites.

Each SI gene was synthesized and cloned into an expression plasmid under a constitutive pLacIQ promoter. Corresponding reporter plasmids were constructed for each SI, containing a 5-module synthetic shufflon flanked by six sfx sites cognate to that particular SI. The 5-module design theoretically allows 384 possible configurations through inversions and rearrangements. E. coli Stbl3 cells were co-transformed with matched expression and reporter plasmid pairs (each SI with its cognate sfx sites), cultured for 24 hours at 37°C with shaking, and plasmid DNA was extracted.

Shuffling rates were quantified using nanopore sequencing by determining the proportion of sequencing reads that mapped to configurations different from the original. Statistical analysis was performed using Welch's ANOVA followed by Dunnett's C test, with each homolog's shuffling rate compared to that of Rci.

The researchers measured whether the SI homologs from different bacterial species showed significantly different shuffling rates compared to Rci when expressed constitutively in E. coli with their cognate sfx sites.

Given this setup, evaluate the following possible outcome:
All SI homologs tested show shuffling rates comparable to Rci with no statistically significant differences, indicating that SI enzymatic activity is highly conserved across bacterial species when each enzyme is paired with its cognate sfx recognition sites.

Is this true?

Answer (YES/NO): NO